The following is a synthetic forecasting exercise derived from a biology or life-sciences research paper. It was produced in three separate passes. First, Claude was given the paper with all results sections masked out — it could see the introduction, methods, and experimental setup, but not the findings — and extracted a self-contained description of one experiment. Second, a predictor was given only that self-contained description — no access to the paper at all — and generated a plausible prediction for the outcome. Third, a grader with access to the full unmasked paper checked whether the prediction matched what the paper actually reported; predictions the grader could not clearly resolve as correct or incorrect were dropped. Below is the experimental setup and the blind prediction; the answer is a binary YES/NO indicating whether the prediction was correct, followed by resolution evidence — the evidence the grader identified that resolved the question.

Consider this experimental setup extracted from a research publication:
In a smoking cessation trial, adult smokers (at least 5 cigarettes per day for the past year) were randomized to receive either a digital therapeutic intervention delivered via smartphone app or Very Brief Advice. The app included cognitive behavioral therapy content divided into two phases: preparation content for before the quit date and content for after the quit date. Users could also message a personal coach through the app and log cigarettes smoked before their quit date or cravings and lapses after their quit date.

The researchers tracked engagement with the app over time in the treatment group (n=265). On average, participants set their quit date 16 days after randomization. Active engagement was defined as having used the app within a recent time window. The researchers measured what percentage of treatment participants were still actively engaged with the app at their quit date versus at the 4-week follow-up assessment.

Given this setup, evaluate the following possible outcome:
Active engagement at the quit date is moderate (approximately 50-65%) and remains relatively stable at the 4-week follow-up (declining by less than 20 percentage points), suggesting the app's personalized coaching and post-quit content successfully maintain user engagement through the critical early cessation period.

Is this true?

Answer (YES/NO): NO